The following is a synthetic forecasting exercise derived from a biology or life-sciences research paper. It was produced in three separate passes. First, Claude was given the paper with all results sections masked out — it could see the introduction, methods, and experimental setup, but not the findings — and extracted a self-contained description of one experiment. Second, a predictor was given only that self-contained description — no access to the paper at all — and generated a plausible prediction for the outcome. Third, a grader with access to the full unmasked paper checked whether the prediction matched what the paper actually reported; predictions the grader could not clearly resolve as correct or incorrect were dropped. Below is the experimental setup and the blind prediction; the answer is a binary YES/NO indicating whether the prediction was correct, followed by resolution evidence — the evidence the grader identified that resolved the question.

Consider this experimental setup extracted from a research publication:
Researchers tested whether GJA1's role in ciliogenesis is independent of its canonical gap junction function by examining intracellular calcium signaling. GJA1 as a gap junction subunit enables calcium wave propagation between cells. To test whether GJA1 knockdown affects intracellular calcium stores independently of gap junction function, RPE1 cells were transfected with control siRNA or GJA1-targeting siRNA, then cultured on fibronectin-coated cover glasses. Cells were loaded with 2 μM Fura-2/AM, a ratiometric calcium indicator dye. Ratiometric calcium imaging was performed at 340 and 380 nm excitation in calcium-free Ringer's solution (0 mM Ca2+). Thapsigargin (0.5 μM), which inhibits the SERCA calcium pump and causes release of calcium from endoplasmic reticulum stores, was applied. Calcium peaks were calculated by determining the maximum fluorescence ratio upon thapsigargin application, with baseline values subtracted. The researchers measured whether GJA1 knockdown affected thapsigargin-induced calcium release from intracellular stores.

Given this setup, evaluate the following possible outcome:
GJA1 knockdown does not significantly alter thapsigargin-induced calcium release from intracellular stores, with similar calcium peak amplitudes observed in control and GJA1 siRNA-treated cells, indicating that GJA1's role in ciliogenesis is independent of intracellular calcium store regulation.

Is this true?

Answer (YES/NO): YES